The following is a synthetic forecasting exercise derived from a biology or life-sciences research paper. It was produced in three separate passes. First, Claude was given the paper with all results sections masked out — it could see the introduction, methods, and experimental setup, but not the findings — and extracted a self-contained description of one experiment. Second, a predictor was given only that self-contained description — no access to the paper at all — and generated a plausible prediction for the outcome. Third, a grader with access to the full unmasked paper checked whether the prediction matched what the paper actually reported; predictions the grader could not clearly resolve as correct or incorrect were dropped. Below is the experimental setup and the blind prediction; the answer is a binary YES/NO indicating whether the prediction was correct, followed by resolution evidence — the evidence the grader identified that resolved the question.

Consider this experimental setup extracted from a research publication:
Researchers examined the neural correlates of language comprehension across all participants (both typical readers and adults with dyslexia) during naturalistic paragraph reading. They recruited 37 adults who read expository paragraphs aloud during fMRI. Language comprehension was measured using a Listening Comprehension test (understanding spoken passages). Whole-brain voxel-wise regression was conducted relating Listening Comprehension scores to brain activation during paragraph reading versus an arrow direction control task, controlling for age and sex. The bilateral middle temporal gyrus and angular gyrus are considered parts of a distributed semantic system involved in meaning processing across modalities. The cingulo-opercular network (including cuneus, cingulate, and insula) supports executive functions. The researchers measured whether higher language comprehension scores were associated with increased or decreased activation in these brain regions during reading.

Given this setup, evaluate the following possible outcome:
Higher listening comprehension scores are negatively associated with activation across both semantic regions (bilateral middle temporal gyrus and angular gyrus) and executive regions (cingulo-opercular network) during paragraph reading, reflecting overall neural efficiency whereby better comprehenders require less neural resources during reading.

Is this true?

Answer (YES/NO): YES